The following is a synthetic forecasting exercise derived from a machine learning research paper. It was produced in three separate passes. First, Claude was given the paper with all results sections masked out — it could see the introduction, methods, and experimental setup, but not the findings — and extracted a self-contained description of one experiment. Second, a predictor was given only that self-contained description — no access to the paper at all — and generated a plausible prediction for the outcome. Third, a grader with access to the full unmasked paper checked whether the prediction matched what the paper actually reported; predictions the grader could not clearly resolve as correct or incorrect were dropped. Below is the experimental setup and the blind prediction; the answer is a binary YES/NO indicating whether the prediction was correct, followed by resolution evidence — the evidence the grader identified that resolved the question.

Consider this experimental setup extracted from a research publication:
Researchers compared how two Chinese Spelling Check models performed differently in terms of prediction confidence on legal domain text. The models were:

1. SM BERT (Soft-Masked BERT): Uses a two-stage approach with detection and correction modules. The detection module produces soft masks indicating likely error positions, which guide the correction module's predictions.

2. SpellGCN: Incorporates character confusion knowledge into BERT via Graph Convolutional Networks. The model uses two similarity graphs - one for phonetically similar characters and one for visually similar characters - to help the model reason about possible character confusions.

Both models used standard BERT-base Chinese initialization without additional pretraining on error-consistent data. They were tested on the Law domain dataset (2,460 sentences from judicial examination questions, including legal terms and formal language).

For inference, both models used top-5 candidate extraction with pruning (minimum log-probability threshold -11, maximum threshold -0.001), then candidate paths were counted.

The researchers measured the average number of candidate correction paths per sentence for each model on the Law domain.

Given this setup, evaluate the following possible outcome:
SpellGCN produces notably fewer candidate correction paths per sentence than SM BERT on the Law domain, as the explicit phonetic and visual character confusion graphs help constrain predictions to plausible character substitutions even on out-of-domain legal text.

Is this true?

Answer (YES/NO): YES